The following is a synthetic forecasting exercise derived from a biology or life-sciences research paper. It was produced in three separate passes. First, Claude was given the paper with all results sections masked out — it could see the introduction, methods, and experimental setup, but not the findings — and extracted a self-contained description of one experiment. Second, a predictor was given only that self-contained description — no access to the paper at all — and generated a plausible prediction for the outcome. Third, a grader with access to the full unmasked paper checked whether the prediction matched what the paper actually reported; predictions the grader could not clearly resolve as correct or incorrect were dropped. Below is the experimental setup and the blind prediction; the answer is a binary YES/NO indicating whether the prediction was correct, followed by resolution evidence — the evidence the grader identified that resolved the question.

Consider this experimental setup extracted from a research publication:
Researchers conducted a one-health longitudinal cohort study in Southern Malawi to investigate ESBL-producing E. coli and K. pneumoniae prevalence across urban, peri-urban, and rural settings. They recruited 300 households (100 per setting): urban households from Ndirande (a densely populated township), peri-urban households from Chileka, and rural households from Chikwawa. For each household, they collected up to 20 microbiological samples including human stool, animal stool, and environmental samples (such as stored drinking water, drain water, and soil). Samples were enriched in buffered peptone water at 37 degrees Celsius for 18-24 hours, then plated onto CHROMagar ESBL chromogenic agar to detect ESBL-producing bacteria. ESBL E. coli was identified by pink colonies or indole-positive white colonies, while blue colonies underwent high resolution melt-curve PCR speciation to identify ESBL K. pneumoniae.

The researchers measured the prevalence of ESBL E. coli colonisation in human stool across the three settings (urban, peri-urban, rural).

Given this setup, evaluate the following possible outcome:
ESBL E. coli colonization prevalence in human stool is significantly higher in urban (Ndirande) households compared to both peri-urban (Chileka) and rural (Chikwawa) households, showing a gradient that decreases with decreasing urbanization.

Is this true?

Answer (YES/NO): NO